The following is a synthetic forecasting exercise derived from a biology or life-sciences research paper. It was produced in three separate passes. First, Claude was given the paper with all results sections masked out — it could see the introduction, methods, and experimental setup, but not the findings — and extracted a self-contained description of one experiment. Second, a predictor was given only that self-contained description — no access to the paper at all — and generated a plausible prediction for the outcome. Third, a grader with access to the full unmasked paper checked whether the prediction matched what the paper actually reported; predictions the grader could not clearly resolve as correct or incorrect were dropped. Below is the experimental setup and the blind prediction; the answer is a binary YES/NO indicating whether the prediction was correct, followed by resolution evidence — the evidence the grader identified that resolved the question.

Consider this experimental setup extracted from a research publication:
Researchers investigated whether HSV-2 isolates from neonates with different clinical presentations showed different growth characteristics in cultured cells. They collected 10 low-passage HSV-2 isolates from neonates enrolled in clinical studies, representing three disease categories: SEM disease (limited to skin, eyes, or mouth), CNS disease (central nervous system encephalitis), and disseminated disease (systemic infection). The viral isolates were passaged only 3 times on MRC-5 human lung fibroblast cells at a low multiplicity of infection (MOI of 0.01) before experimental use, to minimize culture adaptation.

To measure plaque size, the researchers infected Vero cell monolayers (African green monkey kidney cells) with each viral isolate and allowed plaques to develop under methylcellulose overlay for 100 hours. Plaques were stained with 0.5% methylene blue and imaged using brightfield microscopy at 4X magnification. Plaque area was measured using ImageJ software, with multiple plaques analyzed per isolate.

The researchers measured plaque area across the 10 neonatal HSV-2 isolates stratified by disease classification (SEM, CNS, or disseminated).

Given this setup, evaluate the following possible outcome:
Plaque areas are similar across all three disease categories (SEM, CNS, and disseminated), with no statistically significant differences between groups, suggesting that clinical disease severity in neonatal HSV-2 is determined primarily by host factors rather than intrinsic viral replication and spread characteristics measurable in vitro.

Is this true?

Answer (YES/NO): NO